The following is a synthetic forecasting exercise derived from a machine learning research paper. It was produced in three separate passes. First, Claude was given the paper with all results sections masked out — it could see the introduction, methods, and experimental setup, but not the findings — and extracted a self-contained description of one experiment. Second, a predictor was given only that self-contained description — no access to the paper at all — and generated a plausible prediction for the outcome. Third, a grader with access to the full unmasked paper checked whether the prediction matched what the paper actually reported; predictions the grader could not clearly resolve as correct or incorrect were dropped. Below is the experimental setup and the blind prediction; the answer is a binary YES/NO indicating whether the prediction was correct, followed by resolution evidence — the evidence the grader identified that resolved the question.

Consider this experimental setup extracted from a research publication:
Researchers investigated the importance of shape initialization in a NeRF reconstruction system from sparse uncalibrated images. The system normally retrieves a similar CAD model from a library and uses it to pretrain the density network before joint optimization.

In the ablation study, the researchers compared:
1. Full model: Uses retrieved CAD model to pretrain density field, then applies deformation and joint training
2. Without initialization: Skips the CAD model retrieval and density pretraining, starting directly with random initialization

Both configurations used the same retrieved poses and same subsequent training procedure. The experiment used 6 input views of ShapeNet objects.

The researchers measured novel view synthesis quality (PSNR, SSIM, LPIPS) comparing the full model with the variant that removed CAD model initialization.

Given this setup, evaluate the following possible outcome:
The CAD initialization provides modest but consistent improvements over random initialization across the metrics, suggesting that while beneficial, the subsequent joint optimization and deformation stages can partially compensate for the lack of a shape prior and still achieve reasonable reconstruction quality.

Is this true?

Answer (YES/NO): NO